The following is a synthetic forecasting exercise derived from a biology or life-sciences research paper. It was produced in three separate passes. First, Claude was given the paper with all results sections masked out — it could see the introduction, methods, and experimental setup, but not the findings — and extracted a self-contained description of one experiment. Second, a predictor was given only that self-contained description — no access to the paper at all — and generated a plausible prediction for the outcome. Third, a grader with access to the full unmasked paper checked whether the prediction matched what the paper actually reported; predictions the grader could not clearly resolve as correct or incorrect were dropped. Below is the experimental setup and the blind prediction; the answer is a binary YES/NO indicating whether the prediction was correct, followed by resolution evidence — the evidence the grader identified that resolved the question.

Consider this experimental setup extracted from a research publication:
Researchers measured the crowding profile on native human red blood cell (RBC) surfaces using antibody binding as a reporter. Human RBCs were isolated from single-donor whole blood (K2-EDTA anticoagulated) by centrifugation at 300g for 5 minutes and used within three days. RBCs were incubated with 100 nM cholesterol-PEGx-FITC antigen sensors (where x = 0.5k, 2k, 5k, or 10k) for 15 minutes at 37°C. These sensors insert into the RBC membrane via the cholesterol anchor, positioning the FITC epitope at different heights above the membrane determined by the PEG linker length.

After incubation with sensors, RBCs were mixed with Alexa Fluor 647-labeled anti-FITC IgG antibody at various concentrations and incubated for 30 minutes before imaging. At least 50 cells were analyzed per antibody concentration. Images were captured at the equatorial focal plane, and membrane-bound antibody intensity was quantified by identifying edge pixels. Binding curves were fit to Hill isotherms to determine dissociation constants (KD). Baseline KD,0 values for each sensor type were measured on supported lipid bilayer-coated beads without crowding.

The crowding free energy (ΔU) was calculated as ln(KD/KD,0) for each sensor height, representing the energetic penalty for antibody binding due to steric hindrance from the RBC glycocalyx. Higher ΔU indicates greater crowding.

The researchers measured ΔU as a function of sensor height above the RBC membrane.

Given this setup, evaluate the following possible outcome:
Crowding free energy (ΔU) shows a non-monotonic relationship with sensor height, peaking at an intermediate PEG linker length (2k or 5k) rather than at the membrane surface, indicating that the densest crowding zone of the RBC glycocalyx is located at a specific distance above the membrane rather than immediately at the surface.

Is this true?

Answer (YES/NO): NO